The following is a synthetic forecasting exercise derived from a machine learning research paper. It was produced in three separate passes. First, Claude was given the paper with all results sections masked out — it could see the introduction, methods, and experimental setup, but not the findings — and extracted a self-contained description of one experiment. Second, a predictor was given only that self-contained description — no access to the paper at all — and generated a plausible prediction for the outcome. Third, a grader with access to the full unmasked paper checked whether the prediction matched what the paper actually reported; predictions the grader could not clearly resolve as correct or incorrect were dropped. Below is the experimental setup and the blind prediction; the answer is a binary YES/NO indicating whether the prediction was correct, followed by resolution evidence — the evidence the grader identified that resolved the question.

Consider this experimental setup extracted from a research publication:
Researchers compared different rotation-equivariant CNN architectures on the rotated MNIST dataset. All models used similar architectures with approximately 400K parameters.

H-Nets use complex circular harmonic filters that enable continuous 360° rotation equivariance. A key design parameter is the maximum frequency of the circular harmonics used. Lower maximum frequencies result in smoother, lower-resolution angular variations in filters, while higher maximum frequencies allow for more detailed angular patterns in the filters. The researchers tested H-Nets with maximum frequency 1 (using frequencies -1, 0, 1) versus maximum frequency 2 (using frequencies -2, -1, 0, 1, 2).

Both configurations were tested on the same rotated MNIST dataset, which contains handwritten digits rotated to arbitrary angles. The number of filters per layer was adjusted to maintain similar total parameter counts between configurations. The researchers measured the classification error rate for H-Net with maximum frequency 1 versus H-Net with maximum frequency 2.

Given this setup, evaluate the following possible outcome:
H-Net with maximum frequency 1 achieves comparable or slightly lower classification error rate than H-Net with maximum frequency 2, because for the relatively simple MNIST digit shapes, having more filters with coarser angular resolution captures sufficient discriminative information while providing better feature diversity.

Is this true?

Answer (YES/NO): NO